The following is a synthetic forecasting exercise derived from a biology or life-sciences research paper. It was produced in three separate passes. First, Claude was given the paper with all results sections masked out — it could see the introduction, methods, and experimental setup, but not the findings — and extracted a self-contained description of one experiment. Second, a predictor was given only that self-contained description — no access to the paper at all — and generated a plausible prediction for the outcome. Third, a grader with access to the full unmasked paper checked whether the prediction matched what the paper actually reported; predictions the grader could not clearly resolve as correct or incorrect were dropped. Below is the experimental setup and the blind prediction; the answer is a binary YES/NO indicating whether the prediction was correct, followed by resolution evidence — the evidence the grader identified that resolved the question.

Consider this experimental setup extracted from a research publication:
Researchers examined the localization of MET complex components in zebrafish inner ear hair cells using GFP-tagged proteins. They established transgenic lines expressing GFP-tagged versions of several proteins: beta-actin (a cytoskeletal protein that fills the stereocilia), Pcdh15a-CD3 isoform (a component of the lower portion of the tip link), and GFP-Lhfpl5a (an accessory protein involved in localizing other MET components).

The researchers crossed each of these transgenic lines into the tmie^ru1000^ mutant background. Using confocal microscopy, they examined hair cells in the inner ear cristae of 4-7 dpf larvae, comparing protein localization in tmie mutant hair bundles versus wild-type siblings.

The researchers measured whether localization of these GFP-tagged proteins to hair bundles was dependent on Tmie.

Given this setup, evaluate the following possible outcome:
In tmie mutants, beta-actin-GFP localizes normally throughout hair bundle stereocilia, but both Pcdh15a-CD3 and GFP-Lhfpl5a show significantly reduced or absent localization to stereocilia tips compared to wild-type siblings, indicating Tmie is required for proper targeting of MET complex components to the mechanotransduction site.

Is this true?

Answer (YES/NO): NO